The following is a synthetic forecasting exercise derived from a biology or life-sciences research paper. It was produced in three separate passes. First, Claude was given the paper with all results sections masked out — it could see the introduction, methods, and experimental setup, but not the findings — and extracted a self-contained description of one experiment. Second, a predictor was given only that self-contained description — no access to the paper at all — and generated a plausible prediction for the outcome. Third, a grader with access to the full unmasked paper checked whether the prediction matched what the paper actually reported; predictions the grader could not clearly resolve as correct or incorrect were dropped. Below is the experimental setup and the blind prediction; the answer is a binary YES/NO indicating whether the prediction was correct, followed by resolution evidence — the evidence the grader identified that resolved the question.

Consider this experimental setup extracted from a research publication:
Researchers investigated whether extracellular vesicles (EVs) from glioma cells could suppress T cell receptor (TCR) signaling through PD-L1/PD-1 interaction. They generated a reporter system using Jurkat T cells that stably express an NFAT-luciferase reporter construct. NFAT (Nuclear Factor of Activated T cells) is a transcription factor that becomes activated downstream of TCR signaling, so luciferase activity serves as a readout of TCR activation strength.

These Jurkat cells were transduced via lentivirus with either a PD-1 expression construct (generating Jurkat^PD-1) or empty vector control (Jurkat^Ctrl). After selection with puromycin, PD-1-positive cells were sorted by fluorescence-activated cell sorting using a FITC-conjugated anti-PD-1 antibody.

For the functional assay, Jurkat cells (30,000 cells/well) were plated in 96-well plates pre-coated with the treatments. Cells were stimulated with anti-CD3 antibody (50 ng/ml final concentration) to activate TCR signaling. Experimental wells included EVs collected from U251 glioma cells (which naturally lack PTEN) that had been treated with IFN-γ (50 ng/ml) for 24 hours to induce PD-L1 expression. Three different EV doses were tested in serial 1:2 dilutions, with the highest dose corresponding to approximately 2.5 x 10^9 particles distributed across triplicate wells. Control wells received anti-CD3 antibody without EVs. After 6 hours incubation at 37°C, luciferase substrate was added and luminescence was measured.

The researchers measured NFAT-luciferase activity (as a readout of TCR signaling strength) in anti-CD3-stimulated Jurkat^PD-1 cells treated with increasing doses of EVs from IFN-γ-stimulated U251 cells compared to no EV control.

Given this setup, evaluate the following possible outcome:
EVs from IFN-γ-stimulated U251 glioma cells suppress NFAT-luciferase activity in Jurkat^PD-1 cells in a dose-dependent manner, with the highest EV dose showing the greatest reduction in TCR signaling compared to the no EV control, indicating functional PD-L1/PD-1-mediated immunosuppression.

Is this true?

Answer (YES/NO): YES